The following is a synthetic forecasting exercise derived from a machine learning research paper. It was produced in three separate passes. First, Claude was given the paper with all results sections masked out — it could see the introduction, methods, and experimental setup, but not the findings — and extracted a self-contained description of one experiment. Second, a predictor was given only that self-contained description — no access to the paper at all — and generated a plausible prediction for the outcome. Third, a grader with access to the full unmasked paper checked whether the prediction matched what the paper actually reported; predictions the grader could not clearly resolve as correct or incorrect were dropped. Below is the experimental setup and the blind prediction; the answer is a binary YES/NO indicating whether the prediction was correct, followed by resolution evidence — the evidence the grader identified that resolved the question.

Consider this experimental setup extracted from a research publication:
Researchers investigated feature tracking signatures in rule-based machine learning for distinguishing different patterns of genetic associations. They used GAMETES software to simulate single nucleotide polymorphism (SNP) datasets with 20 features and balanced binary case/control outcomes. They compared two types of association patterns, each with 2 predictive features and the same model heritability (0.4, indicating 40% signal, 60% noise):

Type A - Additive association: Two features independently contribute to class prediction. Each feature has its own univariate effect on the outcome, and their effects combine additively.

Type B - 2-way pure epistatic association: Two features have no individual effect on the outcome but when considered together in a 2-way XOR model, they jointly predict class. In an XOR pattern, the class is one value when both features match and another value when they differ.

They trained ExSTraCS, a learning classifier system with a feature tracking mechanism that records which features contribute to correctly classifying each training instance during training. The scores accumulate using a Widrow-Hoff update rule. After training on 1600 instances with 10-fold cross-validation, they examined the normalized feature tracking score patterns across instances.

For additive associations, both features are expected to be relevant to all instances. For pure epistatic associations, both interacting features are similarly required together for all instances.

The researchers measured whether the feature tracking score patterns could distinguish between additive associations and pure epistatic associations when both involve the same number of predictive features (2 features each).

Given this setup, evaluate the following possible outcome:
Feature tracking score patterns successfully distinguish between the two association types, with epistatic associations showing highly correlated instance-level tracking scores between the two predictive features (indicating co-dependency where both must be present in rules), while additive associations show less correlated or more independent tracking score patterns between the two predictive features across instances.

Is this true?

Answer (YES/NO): NO